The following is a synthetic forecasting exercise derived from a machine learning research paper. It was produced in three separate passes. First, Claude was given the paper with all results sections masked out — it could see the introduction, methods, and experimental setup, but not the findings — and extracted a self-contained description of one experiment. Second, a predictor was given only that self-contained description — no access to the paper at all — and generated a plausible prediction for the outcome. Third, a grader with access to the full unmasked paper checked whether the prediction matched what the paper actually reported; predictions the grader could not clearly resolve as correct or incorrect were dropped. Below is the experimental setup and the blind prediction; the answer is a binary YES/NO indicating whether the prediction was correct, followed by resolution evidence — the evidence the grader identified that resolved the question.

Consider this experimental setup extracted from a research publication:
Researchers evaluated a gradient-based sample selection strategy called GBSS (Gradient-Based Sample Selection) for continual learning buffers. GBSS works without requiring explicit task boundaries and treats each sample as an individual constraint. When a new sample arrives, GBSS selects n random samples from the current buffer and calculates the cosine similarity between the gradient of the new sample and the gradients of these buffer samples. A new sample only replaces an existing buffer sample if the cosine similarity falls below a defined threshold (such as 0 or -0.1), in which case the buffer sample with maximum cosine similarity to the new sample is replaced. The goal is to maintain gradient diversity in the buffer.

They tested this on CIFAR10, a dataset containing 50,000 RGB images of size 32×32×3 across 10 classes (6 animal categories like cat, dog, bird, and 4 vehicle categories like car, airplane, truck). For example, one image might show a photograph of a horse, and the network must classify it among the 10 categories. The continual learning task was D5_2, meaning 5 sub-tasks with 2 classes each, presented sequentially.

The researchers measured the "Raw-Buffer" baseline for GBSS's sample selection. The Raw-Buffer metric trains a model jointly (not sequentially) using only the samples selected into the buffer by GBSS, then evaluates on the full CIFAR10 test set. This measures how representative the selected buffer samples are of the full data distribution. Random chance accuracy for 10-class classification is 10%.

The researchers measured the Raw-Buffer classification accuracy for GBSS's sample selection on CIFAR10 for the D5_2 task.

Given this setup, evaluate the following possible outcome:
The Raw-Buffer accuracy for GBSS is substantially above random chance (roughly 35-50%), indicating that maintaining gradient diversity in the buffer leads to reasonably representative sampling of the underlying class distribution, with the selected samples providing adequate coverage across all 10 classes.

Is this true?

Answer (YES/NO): NO